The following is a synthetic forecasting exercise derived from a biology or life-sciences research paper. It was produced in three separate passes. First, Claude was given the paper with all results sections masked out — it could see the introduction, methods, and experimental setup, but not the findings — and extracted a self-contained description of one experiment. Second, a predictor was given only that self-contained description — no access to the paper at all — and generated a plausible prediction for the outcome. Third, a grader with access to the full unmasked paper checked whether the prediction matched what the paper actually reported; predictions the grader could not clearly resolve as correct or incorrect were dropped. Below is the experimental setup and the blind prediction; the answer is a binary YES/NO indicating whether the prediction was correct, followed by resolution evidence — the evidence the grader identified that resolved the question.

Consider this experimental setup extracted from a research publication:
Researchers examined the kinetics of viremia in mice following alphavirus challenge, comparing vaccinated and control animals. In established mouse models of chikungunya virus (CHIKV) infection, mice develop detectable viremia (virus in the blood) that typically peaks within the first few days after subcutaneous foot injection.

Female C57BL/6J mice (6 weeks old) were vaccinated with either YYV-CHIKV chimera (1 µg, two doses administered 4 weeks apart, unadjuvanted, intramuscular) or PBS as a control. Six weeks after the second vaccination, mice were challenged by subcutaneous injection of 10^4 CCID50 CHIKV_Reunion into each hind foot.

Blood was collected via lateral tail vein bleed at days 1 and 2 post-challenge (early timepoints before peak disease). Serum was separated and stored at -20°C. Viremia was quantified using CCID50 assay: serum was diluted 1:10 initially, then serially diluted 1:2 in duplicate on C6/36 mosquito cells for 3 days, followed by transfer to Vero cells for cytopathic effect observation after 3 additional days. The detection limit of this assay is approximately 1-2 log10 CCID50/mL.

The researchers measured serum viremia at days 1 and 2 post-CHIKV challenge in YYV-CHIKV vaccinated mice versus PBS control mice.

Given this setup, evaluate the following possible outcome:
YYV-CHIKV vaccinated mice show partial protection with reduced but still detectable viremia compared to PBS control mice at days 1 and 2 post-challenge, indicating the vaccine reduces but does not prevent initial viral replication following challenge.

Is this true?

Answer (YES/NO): NO